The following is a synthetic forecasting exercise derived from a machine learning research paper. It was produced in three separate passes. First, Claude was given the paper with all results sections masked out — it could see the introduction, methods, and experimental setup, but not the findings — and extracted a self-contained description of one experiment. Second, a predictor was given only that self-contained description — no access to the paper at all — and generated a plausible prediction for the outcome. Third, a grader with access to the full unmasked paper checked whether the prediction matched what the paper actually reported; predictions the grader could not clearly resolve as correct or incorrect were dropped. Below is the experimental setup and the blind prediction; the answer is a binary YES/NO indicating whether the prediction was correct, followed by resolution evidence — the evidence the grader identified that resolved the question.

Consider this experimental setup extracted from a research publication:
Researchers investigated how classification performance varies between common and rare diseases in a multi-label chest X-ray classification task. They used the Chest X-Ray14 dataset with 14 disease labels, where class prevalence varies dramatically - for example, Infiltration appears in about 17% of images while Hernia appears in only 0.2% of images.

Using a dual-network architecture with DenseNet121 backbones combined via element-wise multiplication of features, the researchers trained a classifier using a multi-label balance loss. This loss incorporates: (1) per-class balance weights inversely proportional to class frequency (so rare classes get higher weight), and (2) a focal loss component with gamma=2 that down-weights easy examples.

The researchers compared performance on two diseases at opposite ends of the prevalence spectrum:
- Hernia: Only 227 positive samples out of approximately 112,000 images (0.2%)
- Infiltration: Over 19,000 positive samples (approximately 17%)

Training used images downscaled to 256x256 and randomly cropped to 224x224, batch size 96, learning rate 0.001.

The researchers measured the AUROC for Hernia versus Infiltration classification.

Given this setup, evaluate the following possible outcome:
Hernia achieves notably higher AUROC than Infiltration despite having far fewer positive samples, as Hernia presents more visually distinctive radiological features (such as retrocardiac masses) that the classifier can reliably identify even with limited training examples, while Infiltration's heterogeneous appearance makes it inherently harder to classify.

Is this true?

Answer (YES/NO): YES